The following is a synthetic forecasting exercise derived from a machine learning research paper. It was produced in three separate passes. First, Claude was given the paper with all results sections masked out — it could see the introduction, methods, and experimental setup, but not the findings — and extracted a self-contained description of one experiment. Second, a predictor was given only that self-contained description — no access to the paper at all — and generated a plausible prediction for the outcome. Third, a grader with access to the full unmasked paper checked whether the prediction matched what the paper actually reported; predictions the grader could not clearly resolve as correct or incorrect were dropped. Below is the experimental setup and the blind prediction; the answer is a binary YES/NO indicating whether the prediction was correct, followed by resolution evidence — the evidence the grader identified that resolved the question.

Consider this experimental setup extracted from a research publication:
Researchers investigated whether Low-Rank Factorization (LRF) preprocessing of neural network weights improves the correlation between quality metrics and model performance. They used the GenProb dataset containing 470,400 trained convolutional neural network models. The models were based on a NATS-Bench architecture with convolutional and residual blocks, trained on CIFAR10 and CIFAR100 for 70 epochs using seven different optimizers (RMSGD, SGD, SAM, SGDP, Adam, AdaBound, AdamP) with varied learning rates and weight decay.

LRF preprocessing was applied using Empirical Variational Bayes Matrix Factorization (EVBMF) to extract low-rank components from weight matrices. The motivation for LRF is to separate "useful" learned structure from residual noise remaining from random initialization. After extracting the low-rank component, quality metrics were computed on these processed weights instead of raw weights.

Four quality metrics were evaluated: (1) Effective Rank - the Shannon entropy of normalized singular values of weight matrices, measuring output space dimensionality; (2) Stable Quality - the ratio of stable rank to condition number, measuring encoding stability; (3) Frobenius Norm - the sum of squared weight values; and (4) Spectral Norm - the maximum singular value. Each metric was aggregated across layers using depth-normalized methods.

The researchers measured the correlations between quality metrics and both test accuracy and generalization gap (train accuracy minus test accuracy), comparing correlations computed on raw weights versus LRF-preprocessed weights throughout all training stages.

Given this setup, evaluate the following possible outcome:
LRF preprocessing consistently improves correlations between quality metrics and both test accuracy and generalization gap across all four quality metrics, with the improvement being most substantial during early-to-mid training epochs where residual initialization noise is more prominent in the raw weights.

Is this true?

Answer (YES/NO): NO